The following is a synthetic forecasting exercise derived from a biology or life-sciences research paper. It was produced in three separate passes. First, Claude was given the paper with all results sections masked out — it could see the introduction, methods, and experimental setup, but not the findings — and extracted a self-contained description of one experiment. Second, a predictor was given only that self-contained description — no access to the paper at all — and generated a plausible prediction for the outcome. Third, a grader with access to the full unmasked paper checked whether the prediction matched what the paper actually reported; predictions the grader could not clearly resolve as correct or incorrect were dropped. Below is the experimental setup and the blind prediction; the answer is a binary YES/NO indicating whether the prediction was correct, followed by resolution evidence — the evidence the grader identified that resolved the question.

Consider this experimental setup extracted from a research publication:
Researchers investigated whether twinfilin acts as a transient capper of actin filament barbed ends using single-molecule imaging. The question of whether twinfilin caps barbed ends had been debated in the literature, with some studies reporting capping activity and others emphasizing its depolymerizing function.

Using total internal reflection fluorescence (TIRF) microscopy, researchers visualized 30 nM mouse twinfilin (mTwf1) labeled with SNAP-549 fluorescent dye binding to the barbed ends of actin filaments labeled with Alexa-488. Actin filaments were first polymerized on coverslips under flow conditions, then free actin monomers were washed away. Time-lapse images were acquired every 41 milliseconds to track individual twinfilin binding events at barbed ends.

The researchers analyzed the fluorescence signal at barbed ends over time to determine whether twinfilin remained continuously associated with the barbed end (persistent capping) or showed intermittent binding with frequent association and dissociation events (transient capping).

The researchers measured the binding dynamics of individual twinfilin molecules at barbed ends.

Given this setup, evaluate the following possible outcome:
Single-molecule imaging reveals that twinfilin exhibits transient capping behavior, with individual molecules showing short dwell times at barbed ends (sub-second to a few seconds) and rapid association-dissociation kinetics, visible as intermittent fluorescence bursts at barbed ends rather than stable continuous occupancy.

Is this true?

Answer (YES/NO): YES